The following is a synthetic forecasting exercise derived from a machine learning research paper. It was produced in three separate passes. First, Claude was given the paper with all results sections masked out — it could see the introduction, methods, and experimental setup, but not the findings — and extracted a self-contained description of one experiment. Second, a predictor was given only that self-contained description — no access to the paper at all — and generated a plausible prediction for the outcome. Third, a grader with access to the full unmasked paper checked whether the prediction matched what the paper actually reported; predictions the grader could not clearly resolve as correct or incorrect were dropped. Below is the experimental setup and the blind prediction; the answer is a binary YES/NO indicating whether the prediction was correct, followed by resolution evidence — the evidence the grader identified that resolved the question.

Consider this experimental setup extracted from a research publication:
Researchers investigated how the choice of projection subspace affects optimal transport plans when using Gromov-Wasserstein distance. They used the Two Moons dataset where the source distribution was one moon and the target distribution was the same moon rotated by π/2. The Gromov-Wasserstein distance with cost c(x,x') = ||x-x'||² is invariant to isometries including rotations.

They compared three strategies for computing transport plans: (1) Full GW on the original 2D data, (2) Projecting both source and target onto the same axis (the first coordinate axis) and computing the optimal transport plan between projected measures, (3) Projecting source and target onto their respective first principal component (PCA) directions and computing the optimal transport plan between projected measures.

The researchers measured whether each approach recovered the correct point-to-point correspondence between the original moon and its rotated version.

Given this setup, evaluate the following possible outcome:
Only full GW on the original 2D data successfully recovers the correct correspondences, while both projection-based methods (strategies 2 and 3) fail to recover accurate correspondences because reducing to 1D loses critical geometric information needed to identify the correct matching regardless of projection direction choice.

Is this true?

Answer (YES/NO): NO